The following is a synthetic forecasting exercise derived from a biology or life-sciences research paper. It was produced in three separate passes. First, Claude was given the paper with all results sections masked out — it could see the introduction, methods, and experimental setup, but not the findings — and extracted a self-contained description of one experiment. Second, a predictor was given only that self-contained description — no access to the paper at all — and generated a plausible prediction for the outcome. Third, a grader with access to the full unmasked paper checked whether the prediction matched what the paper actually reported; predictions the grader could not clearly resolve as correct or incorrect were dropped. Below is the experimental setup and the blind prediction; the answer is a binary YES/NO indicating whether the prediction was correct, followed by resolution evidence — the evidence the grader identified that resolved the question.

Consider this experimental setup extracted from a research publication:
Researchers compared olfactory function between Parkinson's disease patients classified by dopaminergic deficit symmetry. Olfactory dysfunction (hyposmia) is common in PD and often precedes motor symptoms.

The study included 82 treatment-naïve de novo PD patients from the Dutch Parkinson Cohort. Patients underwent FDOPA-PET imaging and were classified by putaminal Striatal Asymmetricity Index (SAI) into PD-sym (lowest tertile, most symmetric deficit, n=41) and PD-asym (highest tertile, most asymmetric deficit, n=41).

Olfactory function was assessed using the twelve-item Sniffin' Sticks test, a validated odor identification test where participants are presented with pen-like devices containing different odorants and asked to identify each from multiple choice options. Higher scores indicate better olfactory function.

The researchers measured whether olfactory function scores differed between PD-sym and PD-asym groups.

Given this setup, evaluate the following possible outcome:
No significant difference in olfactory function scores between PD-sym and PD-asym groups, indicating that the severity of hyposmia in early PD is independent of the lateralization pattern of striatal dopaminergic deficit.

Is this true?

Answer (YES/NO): YES